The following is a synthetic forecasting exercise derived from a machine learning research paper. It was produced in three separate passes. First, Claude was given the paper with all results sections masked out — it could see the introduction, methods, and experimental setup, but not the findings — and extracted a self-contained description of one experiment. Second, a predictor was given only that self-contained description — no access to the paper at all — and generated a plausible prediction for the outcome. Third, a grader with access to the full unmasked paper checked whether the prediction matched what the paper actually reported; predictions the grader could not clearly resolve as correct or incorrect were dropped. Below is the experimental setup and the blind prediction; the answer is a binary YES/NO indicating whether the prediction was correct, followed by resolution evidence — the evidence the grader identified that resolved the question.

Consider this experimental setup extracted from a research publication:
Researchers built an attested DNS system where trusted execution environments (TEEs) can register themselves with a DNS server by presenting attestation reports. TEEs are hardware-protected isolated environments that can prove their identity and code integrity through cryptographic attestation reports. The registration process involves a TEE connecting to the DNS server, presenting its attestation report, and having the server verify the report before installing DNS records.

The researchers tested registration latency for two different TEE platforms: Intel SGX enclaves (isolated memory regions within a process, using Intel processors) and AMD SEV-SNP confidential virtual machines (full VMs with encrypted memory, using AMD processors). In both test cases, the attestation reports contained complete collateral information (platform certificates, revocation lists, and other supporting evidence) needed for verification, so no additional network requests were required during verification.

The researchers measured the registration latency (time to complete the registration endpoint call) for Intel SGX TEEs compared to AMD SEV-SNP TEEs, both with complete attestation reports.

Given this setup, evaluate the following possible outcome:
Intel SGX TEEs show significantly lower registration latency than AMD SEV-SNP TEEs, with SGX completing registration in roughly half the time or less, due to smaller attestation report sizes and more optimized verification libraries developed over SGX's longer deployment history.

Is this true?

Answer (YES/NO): NO